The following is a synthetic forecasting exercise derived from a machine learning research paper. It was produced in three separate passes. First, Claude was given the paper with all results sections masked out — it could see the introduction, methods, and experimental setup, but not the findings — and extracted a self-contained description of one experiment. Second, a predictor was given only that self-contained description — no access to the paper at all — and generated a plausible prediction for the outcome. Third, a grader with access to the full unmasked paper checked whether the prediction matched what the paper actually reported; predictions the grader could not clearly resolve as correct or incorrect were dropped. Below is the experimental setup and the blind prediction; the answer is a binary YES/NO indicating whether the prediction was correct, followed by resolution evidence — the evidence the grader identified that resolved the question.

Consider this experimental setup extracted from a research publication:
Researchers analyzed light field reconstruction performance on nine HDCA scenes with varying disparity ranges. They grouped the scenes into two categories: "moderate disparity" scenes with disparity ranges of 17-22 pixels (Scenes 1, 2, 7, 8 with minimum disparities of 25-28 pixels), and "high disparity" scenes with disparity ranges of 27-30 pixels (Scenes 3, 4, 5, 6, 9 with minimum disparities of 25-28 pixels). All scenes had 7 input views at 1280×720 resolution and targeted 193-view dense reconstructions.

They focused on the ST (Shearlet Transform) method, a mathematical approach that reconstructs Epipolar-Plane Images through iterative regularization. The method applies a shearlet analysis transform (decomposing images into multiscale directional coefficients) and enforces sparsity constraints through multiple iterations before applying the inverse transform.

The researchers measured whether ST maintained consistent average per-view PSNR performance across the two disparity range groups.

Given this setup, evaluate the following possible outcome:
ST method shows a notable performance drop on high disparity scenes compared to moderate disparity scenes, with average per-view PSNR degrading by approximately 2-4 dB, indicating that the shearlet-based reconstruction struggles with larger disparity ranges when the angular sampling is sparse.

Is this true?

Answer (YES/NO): NO